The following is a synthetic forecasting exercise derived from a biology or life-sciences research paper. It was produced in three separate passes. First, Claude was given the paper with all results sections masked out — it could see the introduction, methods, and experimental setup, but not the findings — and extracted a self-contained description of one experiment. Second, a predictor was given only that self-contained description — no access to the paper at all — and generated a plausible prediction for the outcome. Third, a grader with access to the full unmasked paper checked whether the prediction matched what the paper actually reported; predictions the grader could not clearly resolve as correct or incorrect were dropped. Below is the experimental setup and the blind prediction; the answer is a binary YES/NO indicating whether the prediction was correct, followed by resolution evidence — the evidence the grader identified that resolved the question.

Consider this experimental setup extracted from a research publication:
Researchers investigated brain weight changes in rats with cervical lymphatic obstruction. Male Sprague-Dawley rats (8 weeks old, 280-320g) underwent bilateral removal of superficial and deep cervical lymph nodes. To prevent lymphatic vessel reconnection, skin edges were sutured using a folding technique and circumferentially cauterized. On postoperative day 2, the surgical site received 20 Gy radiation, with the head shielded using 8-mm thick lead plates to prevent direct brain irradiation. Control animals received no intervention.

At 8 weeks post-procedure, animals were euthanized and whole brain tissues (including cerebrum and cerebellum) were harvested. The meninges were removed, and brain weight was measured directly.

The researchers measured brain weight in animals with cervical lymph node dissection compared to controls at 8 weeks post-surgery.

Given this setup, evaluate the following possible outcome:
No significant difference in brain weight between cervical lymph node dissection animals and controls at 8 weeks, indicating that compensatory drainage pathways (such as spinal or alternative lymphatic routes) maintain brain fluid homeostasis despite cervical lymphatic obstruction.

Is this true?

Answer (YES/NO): NO